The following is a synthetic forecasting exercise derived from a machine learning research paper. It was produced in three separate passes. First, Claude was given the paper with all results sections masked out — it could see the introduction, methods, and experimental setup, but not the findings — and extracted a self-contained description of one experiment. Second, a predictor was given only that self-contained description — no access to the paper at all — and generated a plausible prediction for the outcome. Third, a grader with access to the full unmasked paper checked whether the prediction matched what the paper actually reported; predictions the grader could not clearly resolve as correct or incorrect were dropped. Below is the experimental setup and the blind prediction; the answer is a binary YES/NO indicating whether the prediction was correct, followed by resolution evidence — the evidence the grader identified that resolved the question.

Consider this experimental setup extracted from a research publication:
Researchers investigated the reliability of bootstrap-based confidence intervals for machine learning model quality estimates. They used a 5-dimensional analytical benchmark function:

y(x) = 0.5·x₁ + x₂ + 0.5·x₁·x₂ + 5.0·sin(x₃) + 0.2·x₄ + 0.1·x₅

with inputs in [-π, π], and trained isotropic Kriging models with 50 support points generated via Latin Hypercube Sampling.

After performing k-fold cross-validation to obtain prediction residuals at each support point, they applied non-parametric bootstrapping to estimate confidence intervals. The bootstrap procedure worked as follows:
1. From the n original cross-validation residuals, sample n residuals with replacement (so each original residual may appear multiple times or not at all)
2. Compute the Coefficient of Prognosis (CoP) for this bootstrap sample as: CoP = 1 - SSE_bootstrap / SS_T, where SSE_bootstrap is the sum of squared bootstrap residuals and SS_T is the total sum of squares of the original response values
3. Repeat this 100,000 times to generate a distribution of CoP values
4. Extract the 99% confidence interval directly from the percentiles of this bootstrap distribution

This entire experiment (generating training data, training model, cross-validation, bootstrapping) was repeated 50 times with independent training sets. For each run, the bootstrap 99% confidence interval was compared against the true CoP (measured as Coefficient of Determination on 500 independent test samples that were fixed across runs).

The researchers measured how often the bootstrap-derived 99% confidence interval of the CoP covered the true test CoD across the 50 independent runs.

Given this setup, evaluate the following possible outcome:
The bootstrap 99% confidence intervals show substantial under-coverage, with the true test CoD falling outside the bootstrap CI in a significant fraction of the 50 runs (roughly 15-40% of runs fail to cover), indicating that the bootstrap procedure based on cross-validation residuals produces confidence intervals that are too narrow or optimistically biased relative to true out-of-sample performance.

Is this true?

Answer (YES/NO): NO